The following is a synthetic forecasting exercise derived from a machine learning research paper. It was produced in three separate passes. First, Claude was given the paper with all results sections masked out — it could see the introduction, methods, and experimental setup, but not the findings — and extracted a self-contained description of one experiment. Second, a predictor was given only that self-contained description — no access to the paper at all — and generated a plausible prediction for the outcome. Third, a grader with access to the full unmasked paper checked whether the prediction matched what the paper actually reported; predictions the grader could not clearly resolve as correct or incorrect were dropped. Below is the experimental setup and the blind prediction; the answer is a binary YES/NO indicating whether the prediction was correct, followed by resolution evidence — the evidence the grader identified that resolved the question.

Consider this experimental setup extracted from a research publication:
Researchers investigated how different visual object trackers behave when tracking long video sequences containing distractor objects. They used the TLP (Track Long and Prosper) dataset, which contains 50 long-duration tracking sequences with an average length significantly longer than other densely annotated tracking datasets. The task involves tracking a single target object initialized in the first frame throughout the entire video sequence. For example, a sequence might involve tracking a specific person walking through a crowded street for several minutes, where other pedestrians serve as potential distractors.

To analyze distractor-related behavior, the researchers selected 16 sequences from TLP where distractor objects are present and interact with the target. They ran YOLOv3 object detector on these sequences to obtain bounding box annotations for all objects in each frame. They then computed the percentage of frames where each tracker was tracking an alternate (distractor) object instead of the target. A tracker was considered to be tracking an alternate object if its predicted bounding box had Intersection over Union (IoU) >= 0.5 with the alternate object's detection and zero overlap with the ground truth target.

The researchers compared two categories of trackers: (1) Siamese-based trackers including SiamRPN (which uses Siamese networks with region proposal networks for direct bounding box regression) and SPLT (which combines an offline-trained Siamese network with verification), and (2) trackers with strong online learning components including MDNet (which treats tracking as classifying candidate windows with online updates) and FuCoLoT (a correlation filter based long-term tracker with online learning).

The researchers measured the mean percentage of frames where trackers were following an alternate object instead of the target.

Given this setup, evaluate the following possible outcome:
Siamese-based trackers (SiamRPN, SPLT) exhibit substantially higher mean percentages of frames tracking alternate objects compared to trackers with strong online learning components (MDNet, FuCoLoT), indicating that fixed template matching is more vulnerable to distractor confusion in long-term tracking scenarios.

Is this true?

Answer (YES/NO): YES